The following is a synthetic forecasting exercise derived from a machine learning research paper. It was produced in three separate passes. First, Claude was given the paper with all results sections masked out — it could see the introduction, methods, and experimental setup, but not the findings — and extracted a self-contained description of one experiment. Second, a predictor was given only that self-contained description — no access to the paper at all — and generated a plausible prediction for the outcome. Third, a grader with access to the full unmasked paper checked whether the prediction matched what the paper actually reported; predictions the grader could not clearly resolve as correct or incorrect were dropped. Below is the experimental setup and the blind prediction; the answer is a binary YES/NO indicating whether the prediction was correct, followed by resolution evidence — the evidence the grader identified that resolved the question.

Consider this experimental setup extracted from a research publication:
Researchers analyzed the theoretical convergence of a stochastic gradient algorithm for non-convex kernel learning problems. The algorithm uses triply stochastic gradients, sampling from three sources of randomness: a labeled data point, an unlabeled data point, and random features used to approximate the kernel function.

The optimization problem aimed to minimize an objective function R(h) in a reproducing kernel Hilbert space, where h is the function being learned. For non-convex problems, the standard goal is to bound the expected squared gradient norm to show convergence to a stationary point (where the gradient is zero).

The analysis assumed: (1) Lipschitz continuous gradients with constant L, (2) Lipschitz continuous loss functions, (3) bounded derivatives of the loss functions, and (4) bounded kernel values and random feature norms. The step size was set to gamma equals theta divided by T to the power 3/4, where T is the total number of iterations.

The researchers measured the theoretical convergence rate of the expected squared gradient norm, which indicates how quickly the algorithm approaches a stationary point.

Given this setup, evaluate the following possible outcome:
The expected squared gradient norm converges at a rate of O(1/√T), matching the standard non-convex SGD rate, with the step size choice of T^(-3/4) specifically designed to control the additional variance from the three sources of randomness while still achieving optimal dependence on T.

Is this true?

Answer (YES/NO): NO